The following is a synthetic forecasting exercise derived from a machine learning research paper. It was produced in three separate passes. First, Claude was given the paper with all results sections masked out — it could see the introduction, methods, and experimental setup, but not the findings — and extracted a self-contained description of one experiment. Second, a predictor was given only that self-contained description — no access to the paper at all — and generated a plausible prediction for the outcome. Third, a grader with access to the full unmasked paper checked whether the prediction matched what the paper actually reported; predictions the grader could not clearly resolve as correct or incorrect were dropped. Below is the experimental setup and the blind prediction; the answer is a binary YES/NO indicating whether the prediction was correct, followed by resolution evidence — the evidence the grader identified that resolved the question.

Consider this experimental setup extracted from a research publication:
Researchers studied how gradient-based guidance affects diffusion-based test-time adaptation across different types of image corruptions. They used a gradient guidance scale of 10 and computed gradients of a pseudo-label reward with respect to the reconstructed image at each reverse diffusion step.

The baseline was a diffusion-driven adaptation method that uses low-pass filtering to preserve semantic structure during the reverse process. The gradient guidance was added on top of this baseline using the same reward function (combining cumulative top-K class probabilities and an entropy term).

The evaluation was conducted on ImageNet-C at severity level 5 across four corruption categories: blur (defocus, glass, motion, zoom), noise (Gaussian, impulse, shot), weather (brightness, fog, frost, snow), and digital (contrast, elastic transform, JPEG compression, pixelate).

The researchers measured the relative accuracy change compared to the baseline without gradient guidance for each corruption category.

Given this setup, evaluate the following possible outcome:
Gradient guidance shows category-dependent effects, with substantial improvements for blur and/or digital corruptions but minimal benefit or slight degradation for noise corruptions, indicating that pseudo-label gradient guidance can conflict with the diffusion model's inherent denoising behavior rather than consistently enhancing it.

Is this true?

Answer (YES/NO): NO